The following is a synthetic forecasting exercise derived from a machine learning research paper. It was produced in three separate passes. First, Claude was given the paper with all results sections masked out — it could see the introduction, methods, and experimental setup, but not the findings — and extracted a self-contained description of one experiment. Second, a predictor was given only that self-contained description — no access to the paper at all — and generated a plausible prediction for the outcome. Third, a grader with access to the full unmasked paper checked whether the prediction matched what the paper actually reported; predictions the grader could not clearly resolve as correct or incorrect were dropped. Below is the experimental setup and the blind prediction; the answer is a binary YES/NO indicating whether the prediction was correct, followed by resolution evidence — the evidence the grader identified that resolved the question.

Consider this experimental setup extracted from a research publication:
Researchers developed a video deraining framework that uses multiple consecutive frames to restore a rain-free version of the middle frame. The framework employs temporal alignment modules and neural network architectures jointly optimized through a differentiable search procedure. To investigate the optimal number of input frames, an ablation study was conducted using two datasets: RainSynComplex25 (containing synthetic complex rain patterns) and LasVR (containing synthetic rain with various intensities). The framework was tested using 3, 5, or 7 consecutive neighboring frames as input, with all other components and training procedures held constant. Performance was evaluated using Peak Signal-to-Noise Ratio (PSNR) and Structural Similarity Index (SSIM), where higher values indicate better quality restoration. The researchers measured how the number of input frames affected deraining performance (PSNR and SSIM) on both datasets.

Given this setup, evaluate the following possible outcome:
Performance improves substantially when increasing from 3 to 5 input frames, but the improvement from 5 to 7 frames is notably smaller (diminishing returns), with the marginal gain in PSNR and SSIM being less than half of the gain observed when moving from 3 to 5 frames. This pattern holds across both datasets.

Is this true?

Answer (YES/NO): NO